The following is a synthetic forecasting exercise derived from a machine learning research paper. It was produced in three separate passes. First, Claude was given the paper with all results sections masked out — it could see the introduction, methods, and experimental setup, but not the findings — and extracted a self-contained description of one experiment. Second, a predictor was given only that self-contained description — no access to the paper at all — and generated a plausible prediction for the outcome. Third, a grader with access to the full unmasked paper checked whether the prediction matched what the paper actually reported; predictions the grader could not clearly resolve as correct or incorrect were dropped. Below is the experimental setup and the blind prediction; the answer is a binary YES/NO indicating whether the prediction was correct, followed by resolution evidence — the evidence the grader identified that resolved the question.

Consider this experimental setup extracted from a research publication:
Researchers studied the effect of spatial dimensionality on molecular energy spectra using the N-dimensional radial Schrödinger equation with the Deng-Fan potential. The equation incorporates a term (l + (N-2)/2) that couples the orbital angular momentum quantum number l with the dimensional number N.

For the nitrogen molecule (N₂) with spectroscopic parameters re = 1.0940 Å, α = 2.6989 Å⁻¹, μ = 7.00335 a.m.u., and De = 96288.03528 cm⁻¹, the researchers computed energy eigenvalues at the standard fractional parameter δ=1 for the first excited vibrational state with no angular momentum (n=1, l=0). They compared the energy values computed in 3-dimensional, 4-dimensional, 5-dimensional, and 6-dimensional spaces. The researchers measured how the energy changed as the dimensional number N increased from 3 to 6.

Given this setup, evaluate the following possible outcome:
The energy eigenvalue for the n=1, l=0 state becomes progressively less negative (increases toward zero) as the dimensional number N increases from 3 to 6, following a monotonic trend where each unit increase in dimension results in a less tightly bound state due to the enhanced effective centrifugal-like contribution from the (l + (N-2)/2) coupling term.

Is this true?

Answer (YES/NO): NO